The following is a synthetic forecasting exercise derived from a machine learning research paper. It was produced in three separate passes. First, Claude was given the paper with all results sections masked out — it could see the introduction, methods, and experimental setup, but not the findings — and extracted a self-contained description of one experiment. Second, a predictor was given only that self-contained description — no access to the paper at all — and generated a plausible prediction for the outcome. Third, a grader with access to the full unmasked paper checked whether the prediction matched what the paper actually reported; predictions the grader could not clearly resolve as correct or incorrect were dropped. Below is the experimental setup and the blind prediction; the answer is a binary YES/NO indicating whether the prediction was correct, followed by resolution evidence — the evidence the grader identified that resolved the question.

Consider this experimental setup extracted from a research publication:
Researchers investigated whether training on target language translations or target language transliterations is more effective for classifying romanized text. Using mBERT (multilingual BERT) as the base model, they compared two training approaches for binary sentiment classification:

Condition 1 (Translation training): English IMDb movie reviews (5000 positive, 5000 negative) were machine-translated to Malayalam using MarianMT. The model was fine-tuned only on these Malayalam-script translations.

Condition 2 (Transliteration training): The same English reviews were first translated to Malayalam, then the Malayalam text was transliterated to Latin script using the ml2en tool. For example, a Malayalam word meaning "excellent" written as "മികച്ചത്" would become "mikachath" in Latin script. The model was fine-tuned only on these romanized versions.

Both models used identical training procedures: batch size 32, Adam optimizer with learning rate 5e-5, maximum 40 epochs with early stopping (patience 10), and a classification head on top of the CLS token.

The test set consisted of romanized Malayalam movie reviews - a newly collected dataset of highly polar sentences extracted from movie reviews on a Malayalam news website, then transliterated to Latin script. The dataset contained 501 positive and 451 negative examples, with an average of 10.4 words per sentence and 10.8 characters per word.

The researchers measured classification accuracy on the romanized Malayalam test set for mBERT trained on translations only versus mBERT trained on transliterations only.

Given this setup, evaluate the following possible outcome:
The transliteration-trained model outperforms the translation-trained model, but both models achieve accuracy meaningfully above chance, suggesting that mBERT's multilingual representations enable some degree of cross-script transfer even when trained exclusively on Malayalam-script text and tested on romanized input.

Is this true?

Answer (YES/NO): NO